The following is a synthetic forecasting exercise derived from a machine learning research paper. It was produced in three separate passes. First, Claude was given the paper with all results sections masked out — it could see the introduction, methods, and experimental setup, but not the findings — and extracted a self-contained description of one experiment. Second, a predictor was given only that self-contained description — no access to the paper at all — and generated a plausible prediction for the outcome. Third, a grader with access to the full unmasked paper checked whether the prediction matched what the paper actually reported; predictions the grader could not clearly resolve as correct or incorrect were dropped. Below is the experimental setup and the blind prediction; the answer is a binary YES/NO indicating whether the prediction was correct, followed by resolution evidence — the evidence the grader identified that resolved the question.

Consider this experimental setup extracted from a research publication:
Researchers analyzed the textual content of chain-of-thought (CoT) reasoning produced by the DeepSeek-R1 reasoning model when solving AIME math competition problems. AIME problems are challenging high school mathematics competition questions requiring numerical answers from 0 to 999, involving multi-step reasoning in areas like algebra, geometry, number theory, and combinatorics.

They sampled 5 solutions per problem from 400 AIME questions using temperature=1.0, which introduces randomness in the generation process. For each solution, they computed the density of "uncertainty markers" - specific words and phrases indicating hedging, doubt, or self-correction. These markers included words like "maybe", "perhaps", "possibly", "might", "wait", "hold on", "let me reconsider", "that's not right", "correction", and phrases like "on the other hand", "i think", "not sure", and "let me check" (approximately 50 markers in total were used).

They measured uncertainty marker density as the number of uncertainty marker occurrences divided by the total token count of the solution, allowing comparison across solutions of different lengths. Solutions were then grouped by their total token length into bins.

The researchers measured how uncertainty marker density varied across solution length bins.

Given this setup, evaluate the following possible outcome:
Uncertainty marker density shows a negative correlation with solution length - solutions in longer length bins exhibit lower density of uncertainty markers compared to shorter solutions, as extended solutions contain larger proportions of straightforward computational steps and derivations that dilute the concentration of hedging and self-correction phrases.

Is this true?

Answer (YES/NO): NO